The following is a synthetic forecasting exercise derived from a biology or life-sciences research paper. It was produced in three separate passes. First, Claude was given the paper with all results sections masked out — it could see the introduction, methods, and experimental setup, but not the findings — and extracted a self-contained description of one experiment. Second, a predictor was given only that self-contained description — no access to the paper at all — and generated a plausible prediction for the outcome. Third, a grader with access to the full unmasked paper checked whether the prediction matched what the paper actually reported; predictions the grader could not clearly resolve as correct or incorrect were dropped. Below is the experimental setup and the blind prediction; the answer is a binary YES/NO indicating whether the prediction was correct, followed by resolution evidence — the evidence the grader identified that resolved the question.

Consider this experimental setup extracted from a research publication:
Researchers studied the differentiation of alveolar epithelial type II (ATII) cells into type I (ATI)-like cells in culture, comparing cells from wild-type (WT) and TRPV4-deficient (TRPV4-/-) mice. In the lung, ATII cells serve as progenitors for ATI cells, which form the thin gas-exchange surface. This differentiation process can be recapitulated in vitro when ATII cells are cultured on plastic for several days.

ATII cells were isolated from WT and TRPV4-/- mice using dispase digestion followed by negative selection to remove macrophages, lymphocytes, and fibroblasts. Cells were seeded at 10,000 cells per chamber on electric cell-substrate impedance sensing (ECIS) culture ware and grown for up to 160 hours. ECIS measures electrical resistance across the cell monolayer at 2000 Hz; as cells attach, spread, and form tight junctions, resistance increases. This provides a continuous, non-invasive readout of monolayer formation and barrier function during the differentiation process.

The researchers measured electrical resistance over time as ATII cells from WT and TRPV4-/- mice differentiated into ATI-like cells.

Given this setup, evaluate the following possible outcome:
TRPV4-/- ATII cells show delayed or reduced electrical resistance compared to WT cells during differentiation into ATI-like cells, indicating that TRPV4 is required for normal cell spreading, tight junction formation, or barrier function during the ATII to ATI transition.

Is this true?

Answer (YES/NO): YES